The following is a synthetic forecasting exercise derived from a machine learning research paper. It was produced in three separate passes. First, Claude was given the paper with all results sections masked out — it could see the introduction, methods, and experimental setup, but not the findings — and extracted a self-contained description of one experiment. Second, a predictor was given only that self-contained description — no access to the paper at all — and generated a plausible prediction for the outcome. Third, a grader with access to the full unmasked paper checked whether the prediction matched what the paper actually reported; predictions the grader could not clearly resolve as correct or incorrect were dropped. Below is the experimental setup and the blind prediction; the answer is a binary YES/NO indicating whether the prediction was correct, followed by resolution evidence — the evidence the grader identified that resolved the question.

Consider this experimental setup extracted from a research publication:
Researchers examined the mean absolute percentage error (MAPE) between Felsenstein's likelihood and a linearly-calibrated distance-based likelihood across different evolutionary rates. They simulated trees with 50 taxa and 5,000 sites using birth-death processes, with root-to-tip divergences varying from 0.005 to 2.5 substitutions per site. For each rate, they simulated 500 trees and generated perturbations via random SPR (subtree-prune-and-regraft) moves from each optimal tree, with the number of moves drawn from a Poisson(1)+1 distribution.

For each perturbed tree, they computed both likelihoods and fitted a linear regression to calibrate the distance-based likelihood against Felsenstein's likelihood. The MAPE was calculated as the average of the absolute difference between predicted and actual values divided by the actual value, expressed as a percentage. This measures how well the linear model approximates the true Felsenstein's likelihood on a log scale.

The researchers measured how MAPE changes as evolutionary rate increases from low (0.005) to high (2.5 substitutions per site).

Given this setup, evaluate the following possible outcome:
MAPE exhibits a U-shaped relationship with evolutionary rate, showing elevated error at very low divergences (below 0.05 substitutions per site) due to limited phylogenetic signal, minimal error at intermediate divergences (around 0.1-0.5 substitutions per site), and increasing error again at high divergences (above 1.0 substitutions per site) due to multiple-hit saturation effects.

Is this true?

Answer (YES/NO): NO